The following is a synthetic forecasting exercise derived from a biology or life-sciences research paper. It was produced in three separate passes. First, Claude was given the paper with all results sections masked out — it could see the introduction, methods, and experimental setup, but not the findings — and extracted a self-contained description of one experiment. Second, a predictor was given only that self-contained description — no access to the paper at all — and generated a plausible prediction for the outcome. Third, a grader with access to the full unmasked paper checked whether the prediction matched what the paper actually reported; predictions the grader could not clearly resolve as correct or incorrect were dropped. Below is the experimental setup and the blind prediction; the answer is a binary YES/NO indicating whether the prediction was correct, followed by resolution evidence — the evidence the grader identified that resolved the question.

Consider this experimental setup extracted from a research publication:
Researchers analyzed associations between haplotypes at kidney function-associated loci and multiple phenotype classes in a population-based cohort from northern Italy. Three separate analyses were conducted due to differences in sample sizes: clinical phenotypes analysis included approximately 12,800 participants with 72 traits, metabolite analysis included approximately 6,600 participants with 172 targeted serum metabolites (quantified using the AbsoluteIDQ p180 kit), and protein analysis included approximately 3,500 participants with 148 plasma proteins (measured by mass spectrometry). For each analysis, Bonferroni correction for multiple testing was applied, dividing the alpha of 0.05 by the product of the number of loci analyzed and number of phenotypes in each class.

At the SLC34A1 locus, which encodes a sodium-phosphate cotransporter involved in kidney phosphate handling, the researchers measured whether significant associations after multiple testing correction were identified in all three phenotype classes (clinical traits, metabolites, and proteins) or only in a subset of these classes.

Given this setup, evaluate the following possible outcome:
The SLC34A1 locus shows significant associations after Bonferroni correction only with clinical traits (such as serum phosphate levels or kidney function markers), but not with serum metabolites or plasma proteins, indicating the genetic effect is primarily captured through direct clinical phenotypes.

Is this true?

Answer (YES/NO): NO